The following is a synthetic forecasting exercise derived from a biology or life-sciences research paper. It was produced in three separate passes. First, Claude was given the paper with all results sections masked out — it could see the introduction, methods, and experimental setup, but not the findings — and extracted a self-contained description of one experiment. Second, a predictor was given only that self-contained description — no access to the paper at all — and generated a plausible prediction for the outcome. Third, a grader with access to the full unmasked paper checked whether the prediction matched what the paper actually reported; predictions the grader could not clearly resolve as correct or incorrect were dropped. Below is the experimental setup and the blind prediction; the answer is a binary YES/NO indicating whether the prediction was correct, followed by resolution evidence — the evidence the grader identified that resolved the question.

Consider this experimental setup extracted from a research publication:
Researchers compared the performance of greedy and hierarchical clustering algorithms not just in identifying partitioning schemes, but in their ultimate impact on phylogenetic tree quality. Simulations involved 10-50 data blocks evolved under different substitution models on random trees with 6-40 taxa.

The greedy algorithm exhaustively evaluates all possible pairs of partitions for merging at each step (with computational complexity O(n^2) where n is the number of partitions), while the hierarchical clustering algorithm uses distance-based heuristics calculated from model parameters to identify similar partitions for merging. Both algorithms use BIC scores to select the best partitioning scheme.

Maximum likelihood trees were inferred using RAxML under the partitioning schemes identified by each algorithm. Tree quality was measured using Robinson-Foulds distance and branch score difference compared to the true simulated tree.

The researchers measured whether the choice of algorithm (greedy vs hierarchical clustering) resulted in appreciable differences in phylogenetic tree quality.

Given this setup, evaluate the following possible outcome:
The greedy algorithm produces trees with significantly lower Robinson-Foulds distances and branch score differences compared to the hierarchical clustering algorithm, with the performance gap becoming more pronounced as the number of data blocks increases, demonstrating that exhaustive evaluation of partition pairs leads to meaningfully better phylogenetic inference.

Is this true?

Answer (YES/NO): NO